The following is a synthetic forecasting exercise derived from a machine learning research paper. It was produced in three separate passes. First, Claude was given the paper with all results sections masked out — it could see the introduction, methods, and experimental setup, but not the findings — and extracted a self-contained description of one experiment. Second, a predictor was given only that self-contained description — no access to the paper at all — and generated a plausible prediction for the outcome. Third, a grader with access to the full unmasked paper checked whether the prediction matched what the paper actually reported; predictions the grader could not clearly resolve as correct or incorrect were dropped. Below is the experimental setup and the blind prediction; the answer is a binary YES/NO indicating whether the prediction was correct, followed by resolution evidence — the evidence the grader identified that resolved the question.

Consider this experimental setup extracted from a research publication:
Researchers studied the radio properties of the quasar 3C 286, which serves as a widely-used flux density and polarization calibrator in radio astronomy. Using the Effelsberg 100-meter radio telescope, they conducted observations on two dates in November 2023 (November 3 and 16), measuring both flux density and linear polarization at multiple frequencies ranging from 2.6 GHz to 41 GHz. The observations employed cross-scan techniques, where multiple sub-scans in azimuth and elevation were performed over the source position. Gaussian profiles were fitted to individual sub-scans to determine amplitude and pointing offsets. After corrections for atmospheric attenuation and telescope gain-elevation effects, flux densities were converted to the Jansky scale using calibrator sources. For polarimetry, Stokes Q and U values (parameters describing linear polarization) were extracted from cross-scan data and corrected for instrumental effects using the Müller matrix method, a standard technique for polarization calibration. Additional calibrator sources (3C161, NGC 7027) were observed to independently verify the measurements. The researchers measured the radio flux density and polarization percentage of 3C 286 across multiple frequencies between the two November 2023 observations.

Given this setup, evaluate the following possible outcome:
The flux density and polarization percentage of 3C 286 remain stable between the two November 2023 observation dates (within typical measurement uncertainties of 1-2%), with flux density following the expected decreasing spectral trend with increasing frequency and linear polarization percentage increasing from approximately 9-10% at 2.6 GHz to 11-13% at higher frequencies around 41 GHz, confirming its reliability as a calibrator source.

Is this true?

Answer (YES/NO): NO